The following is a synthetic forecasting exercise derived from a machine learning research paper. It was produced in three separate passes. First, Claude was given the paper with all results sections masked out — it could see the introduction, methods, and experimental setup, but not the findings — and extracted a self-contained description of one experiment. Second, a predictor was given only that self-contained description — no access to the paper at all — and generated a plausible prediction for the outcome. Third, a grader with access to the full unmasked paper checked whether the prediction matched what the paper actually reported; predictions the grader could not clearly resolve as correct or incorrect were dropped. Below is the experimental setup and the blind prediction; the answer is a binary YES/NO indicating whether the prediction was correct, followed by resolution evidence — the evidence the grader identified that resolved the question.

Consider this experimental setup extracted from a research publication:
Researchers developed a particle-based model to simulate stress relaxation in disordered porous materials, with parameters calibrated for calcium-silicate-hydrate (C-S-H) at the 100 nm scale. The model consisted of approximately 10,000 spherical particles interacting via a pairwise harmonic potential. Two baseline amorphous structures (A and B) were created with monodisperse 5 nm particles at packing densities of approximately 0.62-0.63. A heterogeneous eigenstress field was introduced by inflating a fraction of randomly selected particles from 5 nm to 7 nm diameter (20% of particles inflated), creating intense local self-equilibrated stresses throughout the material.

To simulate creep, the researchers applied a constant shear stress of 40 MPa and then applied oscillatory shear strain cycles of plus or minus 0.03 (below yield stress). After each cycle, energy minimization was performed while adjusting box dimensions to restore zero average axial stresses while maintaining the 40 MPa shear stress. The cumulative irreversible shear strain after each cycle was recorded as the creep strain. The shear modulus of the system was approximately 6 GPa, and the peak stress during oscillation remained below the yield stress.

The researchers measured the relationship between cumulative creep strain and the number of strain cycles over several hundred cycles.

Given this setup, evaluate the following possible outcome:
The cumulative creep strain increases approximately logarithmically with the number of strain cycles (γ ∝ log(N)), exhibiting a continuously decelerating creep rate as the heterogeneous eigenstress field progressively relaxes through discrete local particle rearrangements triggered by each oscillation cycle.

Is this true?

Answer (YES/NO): YES